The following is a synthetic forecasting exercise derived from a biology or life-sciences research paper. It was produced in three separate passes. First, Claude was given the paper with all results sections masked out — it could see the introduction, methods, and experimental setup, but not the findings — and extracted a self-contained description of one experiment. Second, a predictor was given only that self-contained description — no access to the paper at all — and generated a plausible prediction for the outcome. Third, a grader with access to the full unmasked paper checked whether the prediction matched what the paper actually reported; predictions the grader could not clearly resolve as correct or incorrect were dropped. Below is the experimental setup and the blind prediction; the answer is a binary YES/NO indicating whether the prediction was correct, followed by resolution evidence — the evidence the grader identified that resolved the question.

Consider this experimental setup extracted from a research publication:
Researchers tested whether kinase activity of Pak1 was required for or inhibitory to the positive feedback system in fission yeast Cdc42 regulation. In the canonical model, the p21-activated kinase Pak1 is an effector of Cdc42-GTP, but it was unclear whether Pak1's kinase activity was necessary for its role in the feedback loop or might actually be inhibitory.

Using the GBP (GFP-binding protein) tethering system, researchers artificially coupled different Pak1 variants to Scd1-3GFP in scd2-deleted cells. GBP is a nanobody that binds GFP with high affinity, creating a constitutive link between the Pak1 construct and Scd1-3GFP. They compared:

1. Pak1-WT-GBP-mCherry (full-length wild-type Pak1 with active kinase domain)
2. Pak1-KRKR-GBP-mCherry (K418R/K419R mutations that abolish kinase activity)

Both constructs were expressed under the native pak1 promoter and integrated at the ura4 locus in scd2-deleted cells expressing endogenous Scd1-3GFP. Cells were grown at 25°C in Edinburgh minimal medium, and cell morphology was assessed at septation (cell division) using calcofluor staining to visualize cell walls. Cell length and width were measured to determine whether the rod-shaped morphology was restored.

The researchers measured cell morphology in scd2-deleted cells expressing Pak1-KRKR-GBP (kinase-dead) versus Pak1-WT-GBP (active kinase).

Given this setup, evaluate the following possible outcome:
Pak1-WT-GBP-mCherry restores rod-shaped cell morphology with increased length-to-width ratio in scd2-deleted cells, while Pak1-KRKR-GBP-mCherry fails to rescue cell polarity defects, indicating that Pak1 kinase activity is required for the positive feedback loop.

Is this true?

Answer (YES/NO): NO